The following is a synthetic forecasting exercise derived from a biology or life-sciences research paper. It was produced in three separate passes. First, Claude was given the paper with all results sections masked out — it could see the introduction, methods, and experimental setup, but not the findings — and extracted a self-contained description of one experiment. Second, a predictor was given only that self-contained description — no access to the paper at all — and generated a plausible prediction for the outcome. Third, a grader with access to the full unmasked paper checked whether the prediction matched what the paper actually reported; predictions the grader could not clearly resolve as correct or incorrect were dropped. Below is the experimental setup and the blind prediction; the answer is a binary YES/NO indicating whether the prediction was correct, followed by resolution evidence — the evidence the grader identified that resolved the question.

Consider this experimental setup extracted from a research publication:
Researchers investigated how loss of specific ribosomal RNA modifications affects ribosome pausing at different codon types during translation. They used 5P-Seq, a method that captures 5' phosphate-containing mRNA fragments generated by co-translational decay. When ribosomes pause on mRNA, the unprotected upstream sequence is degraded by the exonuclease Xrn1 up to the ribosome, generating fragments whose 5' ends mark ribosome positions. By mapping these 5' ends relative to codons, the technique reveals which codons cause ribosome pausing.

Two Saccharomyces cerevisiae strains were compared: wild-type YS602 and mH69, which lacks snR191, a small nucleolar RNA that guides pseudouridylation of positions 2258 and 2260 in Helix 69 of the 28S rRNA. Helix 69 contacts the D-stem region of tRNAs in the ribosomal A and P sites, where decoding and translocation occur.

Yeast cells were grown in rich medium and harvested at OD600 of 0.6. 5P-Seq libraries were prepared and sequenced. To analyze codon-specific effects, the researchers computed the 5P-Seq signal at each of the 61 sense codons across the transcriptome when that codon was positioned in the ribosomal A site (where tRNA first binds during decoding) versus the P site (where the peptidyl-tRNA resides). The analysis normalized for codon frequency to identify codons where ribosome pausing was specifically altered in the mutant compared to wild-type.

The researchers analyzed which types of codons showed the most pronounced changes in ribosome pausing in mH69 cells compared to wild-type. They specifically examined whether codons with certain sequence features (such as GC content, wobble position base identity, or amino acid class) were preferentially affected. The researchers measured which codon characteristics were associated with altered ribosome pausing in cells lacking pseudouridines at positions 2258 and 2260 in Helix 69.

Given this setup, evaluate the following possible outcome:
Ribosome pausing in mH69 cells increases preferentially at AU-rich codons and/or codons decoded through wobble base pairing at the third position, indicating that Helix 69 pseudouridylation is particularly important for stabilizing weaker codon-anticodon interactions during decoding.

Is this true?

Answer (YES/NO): NO